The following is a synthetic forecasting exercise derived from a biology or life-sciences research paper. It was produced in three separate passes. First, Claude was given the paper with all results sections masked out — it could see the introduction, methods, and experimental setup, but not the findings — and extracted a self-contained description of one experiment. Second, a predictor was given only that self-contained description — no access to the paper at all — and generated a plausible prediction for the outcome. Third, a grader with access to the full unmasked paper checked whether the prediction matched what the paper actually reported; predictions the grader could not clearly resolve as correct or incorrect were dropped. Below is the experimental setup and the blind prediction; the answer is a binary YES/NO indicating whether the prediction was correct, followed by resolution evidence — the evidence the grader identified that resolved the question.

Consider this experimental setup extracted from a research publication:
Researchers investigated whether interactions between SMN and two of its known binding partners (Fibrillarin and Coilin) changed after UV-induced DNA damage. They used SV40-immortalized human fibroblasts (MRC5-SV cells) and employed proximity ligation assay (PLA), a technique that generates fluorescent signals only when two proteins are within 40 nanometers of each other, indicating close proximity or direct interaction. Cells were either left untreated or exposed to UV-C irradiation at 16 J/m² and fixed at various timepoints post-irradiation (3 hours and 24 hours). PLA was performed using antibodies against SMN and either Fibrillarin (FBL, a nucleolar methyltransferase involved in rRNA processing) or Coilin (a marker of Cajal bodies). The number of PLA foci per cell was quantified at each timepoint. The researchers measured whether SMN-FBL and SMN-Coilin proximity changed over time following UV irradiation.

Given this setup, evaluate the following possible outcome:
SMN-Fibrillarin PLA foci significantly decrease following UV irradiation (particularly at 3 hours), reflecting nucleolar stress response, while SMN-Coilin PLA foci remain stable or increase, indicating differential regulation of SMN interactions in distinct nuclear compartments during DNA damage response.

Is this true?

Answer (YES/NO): NO